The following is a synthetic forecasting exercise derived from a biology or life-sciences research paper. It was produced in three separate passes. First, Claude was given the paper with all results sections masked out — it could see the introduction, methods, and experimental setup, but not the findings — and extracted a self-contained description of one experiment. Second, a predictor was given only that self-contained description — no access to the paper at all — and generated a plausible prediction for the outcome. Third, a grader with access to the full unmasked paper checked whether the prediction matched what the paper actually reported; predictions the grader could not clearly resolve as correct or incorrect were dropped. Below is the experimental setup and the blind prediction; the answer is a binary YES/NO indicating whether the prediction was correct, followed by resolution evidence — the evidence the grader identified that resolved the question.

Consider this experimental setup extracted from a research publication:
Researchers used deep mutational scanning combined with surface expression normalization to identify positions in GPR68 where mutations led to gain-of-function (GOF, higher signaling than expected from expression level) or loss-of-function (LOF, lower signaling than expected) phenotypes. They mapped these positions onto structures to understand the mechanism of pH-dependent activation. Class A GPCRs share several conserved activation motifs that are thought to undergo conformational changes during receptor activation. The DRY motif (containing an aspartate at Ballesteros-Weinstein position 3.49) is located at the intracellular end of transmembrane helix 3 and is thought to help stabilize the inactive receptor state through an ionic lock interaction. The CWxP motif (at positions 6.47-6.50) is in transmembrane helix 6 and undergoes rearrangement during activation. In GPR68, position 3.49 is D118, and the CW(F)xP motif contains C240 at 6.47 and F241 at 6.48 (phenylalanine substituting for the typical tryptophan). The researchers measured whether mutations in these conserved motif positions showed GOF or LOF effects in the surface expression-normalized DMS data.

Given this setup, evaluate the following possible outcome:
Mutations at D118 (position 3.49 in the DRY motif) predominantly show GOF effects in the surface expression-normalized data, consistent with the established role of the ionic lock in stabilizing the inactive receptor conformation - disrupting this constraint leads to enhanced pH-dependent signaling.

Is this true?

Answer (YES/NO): YES